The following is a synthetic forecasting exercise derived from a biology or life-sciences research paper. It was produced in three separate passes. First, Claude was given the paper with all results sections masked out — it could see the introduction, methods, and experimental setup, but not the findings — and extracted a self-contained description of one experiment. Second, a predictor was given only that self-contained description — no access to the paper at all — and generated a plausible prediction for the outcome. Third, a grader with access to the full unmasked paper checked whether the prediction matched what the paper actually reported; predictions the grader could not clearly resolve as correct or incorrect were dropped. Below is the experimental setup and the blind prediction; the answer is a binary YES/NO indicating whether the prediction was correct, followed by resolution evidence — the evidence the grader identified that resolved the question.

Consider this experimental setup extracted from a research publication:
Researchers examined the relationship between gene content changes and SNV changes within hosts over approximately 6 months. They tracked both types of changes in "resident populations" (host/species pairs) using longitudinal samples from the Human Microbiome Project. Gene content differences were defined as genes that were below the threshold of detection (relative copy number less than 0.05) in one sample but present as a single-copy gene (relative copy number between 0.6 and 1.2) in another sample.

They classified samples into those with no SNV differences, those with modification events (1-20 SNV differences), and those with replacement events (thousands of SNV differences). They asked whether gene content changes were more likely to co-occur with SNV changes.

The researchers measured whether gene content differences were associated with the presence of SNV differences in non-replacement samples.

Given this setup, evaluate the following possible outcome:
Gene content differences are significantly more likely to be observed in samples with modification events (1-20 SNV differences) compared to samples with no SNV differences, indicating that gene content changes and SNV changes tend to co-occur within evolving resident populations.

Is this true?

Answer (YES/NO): YES